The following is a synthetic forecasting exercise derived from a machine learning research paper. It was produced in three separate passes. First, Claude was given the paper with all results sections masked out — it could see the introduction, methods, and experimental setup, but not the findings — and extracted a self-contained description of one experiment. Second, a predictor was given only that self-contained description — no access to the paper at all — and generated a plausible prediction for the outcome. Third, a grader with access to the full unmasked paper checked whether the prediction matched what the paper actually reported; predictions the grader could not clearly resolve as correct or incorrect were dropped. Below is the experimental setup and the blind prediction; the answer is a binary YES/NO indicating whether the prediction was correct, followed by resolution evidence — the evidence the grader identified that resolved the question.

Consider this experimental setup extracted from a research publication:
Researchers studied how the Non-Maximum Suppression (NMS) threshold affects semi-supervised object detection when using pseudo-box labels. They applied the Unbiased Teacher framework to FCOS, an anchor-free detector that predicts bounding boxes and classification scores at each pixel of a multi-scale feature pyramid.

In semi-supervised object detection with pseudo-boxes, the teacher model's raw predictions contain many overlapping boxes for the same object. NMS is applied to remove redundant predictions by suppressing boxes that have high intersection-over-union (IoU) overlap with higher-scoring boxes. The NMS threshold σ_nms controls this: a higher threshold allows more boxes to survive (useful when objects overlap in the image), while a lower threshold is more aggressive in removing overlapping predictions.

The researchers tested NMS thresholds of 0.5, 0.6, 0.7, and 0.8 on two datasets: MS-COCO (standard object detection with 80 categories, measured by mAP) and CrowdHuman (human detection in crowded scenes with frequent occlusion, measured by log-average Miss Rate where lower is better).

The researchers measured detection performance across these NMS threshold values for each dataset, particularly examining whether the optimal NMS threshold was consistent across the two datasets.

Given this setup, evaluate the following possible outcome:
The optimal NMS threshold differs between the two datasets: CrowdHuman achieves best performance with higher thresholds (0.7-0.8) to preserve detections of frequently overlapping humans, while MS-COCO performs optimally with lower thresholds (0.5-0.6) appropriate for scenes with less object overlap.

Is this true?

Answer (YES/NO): NO